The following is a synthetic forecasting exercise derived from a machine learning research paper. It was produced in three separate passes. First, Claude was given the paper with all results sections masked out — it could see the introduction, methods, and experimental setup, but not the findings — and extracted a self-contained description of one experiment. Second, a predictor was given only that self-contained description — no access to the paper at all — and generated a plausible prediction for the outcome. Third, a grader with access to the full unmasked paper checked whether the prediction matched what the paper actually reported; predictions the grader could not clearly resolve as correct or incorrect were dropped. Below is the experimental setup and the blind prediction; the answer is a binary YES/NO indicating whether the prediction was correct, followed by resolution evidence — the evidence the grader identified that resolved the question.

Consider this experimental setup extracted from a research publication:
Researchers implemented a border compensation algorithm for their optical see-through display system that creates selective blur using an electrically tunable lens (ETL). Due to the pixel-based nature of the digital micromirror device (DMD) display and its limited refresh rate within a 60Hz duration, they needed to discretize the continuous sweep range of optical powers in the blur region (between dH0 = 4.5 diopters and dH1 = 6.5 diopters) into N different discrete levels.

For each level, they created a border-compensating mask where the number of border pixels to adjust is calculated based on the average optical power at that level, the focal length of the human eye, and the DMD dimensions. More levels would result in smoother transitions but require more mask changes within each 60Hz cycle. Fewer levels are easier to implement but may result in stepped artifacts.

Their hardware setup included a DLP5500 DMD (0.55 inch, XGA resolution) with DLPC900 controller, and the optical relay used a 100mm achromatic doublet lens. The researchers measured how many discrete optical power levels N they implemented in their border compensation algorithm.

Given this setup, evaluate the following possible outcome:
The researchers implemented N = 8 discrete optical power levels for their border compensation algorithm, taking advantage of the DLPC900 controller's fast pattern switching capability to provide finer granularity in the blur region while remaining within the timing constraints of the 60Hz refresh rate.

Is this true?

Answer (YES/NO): NO